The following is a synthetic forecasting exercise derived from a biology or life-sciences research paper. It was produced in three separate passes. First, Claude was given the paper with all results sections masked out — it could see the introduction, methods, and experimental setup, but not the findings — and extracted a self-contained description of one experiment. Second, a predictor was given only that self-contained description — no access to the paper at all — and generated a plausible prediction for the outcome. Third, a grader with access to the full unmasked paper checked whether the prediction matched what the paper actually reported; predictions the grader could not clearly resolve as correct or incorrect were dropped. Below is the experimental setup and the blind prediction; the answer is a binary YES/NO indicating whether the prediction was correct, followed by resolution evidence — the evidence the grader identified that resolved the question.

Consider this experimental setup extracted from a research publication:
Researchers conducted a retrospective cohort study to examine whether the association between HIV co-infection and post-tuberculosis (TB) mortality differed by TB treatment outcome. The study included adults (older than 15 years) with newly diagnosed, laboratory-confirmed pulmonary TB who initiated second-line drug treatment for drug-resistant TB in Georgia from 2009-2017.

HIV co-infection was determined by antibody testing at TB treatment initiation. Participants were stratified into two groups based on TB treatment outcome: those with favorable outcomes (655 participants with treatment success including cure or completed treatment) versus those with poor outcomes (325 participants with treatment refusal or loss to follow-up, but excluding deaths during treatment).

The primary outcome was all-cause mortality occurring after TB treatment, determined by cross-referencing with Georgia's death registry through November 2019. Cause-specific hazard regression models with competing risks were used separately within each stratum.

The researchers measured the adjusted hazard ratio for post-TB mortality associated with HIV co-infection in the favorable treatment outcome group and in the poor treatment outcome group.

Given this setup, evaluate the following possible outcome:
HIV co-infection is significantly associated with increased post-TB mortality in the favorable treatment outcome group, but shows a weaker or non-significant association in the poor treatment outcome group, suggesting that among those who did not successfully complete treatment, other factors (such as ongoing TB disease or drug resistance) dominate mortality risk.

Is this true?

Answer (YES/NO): NO